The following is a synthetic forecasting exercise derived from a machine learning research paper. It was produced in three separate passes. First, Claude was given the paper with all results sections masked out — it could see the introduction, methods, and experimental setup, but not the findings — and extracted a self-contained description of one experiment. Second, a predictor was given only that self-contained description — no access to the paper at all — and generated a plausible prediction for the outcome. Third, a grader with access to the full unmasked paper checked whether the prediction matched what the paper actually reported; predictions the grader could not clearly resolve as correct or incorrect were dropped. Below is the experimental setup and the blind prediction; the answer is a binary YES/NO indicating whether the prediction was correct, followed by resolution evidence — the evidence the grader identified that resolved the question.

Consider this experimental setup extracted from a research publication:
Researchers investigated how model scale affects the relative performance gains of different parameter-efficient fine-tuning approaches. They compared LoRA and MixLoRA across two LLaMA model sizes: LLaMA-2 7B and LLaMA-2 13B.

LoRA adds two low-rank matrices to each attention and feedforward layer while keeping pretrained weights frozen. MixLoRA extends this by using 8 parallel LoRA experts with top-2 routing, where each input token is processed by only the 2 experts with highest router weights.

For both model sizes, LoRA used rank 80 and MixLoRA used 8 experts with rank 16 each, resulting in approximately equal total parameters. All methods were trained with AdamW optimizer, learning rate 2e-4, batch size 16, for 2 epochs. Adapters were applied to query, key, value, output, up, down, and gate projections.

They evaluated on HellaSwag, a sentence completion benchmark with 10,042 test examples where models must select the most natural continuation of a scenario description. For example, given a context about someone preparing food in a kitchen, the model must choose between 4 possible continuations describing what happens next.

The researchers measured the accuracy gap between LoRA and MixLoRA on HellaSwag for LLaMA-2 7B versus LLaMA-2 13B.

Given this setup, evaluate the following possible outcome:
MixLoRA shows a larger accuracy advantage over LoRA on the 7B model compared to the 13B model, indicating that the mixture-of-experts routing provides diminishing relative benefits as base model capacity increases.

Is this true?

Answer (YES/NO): YES